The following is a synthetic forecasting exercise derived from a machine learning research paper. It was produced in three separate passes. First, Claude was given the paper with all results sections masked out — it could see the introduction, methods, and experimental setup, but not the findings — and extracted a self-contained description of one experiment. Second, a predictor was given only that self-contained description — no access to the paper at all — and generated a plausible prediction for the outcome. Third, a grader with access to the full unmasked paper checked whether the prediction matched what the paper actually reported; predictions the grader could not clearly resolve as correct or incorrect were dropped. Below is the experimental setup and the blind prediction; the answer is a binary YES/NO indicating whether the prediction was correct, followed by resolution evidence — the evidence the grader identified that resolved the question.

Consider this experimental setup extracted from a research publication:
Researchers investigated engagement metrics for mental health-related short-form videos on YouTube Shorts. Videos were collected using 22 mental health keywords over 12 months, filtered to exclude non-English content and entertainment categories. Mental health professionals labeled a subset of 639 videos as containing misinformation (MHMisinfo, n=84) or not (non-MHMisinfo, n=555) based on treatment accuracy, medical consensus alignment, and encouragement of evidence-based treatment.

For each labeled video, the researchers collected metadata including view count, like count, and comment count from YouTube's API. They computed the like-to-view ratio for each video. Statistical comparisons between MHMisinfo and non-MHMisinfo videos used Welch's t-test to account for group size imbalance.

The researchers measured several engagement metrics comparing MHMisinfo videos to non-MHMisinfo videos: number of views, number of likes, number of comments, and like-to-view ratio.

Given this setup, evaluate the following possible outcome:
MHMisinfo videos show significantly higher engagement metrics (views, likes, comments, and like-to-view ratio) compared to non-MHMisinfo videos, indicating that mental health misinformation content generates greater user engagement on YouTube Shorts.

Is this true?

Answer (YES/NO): NO